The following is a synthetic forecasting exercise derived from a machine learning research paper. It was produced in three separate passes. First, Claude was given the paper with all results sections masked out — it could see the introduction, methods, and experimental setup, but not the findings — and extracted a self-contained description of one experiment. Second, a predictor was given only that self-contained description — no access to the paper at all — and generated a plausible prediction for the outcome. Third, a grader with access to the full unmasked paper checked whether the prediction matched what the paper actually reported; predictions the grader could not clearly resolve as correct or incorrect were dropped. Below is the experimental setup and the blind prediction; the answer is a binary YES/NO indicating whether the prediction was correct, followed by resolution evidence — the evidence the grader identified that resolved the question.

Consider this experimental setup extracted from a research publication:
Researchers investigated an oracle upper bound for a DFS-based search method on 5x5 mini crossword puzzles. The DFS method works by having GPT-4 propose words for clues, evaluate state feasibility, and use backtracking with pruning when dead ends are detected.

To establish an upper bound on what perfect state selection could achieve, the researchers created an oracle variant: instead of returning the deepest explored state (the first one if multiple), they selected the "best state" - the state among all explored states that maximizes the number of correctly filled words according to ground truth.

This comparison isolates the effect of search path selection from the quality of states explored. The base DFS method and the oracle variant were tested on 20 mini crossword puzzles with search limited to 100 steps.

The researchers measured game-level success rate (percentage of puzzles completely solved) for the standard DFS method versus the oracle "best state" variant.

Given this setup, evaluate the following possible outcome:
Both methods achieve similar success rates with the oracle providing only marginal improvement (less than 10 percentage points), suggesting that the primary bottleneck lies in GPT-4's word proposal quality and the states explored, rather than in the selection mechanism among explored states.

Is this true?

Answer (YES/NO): NO